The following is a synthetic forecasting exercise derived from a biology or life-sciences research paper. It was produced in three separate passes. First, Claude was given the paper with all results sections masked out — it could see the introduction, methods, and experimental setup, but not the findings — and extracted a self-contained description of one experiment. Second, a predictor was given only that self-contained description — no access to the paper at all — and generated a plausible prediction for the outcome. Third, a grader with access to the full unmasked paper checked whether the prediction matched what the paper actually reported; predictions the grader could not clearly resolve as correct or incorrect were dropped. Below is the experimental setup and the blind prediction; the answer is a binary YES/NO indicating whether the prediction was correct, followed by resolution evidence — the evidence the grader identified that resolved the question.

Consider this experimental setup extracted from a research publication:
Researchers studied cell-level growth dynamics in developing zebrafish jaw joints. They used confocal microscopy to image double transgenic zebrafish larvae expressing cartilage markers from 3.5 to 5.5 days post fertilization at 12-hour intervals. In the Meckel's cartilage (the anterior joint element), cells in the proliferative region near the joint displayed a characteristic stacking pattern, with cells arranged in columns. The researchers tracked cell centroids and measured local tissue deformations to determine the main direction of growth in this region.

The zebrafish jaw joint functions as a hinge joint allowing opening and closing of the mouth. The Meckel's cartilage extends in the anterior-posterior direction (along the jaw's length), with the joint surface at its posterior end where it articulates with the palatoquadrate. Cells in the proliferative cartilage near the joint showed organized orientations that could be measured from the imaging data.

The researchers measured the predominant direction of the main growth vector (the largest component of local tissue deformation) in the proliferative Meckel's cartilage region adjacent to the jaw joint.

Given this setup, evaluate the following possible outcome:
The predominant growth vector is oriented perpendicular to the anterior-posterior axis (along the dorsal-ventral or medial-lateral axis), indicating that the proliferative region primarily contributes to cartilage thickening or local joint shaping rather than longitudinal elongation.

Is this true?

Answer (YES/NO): YES